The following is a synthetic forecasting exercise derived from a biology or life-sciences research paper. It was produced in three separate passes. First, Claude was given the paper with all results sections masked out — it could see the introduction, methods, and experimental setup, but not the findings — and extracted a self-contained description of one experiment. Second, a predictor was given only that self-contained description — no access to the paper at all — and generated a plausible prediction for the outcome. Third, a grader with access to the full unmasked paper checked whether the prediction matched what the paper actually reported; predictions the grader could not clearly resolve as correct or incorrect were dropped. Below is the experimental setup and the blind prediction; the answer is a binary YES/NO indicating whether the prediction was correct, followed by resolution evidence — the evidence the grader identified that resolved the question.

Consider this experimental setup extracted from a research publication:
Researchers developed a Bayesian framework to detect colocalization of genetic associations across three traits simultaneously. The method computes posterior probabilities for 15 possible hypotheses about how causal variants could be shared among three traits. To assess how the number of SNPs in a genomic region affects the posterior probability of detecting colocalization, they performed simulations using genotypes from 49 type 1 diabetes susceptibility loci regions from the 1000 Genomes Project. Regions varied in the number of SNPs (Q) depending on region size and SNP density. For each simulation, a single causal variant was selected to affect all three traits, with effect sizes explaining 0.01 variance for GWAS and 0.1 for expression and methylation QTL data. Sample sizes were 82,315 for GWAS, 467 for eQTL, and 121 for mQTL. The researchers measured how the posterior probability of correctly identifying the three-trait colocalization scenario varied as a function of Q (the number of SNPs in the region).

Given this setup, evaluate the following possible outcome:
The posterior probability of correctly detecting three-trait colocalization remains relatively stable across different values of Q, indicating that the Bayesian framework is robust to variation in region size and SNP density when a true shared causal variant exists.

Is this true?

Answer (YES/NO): NO